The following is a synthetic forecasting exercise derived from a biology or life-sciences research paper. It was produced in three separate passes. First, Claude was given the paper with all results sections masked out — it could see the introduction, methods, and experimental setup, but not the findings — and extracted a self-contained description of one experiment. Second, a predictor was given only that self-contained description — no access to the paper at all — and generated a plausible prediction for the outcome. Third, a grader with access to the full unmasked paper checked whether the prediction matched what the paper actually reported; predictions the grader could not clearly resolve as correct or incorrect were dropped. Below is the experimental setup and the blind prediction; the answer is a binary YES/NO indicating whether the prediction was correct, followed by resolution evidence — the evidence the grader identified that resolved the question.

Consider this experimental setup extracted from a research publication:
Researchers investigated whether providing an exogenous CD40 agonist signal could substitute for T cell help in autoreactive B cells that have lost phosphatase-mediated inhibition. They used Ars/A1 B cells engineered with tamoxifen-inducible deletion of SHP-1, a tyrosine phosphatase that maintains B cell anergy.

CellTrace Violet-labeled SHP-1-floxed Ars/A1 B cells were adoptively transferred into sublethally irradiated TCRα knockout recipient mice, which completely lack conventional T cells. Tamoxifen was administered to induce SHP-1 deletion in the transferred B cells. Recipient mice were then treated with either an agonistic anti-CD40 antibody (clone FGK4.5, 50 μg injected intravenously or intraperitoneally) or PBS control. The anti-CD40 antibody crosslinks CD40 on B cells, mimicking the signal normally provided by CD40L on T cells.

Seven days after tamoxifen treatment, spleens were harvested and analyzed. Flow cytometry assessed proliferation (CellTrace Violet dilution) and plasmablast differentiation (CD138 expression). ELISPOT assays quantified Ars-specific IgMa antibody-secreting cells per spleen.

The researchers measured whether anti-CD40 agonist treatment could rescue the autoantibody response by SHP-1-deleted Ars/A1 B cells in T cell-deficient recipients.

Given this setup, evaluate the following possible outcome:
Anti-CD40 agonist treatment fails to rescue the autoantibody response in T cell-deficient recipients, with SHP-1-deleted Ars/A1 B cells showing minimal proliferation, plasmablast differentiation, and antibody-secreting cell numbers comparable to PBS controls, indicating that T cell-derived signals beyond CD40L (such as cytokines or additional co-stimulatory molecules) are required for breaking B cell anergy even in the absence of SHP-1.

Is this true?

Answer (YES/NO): NO